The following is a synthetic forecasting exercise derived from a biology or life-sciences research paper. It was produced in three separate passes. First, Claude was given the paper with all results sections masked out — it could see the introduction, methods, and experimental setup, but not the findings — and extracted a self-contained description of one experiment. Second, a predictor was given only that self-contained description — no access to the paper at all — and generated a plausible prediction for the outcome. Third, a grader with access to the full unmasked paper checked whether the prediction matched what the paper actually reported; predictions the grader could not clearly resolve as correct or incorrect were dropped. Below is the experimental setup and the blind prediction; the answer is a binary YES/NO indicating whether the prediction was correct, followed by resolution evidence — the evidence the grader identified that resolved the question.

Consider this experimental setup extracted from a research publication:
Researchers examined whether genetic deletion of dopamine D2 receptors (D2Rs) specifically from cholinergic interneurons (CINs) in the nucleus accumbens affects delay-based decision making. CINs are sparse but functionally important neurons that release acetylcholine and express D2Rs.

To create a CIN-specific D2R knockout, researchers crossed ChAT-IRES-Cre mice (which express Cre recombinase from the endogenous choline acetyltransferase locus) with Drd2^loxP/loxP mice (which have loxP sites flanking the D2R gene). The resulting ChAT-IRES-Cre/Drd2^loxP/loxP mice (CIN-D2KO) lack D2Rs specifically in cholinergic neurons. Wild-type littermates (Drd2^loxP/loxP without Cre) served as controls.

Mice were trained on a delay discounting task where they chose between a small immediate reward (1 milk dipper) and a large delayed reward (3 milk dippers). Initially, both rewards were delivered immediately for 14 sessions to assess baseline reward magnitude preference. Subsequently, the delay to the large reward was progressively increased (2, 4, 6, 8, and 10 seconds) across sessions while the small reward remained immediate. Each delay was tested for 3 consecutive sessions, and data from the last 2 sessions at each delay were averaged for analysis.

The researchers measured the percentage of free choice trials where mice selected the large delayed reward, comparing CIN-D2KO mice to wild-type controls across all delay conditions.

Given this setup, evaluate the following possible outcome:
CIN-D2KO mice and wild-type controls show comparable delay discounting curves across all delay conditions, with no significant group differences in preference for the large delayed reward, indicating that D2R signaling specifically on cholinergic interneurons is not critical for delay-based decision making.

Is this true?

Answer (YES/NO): NO